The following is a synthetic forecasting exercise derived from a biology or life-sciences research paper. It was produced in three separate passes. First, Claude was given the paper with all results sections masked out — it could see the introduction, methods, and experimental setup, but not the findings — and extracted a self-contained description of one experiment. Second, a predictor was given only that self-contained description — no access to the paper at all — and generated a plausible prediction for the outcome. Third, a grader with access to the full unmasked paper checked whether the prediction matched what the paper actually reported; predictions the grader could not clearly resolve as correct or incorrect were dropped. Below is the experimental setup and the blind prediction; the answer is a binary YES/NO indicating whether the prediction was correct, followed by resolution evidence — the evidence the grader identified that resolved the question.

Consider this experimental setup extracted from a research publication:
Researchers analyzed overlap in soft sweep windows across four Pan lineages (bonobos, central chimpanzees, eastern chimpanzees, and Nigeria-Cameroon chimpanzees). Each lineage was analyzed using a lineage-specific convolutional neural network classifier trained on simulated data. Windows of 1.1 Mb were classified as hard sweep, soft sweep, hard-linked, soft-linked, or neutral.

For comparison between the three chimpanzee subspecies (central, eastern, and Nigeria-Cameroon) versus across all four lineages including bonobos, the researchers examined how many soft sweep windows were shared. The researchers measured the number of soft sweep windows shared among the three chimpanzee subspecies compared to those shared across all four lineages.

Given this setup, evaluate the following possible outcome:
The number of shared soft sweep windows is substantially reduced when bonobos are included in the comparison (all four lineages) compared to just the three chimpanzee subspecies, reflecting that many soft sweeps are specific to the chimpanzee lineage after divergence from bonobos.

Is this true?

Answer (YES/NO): YES